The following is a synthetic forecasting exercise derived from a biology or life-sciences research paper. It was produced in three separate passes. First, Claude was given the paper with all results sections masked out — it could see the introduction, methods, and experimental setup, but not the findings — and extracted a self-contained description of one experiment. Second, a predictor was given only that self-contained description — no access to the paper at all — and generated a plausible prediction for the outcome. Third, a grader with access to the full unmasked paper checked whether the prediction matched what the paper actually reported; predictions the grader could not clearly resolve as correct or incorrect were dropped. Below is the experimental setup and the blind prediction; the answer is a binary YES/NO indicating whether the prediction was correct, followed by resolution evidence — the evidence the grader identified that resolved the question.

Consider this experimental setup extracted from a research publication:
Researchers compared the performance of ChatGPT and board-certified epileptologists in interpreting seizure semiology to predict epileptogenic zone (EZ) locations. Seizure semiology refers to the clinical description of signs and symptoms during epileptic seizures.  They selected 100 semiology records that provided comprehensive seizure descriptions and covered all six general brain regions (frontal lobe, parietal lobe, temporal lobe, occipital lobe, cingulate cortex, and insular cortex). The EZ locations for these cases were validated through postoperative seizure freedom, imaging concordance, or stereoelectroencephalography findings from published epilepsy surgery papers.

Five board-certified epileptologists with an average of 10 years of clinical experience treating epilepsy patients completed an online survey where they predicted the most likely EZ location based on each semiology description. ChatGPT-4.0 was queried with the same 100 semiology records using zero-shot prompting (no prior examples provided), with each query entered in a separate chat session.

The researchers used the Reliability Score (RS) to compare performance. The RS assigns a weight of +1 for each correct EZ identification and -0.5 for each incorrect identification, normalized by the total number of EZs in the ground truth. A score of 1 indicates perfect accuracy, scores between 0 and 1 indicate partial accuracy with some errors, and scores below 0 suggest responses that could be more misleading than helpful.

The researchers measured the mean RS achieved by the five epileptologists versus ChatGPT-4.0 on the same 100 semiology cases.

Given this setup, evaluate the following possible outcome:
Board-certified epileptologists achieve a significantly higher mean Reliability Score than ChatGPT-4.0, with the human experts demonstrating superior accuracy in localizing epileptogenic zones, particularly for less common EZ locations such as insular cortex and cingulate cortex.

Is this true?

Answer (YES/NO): NO